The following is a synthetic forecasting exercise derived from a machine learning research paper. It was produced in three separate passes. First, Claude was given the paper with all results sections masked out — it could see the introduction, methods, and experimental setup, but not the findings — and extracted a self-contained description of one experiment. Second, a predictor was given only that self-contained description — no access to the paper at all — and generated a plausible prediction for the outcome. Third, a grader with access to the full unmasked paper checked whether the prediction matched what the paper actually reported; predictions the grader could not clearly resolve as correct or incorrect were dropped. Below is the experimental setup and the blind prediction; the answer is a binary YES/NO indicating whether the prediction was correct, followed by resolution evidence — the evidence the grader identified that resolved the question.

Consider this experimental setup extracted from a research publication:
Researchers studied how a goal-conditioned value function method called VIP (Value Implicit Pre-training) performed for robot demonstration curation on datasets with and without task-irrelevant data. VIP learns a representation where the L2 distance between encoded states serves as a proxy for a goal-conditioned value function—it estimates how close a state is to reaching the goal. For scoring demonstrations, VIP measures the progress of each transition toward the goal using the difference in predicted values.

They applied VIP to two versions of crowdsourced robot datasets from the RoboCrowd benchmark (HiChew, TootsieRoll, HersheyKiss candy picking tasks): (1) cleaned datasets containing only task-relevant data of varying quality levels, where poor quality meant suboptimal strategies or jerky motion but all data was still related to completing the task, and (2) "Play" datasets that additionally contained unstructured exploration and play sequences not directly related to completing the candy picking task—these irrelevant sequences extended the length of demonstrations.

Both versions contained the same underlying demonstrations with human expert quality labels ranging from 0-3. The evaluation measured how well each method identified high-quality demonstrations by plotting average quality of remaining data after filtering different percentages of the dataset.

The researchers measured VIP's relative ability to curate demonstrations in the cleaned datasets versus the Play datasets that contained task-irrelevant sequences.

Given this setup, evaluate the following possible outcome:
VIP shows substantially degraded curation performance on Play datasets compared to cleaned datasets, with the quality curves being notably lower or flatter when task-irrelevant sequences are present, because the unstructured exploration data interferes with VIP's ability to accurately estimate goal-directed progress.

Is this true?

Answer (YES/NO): NO